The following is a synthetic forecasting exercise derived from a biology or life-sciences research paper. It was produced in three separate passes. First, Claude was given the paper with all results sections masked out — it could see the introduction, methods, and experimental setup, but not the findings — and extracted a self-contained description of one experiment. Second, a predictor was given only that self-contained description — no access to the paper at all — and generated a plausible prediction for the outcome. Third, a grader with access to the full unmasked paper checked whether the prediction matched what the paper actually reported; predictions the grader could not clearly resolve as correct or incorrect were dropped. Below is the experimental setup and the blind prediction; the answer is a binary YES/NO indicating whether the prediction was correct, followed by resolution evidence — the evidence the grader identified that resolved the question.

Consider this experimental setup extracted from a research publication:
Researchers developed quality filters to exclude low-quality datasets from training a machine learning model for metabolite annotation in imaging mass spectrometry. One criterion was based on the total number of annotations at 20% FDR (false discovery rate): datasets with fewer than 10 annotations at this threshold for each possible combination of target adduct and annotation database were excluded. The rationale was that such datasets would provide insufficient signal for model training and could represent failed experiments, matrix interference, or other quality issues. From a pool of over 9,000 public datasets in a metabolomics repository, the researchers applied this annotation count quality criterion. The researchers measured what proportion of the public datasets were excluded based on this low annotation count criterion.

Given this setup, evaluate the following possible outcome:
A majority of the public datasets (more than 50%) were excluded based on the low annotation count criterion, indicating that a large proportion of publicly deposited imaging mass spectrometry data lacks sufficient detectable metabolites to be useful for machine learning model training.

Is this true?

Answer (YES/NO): NO